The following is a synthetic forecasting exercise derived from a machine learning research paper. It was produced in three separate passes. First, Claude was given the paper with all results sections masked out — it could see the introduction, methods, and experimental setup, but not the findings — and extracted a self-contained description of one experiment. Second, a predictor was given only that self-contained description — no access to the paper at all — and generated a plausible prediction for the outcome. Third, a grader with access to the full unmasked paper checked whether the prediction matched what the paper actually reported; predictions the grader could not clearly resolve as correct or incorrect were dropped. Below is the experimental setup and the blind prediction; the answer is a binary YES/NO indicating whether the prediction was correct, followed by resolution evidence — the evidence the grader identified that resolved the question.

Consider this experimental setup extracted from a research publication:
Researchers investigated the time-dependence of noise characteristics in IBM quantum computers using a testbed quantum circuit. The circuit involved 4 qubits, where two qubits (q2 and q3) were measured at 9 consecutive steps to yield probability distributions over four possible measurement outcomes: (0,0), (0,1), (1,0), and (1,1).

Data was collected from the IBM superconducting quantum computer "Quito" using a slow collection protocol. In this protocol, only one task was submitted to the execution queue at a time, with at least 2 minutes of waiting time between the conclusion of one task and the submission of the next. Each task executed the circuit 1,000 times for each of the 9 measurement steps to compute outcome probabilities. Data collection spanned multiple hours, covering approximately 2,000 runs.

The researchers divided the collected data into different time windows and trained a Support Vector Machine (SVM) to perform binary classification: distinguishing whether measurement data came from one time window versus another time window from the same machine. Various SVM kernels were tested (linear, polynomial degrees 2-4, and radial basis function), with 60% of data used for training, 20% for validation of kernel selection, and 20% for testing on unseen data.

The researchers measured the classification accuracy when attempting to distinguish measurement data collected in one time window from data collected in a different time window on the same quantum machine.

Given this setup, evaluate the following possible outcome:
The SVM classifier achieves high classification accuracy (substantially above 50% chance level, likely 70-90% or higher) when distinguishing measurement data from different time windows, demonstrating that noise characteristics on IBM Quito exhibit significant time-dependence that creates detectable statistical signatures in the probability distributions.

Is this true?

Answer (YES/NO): YES